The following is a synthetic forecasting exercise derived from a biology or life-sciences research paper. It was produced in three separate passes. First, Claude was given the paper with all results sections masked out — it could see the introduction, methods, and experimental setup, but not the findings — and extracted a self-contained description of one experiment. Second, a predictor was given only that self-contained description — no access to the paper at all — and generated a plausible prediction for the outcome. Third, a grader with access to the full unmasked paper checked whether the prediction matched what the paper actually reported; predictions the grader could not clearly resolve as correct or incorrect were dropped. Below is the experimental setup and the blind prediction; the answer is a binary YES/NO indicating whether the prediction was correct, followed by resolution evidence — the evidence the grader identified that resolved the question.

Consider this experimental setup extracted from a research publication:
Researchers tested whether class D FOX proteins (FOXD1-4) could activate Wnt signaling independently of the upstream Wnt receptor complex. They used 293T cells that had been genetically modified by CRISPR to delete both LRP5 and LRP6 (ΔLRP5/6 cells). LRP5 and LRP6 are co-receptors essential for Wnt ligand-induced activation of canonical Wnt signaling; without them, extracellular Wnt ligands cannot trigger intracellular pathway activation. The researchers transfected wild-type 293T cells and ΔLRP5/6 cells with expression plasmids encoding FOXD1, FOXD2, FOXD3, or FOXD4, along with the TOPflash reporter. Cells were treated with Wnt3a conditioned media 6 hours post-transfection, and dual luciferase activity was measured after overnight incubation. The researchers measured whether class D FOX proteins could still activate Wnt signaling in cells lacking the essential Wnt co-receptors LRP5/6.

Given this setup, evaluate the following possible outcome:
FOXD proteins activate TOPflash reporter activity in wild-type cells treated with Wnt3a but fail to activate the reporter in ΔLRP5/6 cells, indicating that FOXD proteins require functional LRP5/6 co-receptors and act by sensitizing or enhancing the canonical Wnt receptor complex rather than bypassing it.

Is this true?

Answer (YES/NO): NO